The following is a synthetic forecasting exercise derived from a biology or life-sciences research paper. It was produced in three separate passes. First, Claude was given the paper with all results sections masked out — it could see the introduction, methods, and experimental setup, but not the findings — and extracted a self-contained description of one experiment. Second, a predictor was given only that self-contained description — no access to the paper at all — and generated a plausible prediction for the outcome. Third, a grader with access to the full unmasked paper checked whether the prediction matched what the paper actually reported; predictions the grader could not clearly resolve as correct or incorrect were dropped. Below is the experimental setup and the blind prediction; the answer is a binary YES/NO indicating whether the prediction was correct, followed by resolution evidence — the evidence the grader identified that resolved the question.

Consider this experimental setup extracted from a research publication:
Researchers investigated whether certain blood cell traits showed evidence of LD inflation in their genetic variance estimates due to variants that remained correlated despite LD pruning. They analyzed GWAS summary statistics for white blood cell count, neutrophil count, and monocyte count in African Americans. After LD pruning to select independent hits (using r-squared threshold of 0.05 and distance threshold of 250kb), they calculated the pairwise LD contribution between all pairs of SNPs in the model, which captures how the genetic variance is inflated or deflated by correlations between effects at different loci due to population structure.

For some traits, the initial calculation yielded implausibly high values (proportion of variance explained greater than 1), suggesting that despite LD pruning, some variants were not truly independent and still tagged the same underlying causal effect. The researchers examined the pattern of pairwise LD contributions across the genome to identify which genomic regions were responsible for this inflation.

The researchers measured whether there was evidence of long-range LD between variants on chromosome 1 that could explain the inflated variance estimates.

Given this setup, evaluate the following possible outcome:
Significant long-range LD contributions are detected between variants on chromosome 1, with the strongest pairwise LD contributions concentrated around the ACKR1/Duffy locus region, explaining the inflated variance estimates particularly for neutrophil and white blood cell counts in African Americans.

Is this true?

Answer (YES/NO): YES